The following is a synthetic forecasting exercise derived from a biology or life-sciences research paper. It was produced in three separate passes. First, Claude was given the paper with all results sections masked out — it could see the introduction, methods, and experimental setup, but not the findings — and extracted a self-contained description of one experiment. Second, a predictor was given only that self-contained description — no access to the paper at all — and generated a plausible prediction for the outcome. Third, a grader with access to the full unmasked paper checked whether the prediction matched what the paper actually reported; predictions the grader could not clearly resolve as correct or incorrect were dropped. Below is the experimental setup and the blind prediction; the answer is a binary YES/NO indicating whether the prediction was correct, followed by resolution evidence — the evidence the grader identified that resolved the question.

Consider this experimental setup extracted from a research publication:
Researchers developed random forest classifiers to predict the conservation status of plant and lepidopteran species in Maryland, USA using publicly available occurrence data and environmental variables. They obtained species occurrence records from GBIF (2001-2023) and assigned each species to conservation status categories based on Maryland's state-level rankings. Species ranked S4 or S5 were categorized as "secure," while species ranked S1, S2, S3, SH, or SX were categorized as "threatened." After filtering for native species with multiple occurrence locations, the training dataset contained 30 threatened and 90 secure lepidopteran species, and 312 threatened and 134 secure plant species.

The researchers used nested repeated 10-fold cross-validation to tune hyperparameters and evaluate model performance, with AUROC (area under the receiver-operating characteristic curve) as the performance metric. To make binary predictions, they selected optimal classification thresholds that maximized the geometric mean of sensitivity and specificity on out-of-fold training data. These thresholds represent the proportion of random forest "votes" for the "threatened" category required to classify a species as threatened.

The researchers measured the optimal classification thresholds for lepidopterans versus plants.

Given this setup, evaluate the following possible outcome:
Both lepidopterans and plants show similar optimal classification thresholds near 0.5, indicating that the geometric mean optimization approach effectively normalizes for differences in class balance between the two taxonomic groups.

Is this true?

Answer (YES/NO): NO